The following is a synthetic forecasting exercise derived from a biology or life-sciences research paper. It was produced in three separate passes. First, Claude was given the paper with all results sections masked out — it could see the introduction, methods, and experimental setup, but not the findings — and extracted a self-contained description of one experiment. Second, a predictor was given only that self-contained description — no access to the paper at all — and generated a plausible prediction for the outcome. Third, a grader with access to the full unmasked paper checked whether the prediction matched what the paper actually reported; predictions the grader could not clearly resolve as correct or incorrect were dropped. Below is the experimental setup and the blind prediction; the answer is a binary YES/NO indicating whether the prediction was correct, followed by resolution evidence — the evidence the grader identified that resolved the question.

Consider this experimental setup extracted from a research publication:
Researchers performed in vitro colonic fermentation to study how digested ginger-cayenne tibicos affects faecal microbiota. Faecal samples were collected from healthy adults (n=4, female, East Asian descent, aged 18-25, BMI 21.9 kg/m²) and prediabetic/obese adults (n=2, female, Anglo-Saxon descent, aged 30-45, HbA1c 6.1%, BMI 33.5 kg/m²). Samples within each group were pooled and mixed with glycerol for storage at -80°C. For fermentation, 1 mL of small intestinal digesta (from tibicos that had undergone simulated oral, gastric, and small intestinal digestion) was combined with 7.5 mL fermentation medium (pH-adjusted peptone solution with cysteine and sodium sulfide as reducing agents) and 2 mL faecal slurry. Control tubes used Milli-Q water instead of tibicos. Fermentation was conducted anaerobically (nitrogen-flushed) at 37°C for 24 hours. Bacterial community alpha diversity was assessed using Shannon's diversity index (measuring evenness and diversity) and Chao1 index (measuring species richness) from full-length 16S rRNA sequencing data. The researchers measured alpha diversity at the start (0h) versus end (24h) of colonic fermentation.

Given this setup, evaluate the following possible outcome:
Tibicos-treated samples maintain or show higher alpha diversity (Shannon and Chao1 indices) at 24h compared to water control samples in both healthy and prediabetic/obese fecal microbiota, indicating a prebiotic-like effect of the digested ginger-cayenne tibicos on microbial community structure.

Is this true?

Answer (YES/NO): NO